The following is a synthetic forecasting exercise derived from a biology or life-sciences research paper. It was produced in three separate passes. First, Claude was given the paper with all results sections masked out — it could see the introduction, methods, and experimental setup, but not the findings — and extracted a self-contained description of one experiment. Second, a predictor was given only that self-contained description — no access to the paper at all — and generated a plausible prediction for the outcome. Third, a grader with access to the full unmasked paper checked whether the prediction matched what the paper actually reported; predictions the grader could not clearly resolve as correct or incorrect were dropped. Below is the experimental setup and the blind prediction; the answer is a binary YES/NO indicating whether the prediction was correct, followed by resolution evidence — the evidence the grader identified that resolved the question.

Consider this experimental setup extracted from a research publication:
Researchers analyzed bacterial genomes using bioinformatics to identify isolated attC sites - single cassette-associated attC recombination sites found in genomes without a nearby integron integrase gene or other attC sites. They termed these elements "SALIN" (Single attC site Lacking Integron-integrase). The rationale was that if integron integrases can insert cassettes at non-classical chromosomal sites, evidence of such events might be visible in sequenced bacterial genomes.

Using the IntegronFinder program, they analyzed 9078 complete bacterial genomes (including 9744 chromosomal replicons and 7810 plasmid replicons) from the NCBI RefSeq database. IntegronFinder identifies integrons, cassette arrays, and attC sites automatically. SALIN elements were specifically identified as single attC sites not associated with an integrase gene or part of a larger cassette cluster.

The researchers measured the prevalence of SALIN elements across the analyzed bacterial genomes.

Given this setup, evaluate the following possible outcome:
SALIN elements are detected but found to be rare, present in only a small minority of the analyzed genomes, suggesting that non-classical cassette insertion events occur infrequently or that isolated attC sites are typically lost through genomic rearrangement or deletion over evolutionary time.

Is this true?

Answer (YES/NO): NO